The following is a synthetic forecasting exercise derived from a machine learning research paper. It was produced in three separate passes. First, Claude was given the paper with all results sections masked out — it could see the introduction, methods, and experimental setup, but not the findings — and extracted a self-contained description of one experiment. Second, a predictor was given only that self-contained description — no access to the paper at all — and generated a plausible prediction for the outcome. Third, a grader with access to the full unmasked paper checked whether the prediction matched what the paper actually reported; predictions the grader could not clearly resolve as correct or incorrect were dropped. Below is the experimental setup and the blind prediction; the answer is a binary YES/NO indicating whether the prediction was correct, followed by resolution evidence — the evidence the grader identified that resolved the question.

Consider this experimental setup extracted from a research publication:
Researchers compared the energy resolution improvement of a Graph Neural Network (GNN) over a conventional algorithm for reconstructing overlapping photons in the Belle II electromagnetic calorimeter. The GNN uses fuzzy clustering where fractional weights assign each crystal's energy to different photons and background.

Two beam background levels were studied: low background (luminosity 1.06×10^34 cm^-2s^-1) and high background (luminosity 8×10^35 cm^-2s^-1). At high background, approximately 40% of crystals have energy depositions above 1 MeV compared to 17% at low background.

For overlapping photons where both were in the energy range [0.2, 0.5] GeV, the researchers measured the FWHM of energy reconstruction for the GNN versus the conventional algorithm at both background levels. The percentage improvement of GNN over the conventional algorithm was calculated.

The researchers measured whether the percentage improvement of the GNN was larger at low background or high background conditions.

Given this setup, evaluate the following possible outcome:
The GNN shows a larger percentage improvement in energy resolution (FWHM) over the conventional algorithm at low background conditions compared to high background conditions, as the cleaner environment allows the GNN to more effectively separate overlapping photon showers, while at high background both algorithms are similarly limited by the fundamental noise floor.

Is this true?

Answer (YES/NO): NO